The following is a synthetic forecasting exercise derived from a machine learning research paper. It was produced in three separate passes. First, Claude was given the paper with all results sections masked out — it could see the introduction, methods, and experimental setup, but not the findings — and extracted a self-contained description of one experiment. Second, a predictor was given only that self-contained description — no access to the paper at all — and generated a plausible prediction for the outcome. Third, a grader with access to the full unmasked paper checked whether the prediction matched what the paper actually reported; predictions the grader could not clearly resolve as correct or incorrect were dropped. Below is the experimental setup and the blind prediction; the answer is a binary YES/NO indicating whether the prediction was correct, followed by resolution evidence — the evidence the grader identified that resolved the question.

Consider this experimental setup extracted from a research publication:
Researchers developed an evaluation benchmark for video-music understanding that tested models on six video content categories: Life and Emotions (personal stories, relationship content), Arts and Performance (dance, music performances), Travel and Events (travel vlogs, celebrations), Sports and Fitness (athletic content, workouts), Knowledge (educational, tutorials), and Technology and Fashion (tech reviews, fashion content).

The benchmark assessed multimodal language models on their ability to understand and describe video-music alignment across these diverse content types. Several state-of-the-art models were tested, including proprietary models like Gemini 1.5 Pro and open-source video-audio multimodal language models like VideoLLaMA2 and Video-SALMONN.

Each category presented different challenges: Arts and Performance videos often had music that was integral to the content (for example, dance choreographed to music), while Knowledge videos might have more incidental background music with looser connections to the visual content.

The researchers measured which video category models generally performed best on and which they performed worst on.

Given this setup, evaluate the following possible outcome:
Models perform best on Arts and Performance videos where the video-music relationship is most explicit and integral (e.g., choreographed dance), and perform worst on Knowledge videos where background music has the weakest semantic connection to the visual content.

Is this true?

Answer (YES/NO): YES